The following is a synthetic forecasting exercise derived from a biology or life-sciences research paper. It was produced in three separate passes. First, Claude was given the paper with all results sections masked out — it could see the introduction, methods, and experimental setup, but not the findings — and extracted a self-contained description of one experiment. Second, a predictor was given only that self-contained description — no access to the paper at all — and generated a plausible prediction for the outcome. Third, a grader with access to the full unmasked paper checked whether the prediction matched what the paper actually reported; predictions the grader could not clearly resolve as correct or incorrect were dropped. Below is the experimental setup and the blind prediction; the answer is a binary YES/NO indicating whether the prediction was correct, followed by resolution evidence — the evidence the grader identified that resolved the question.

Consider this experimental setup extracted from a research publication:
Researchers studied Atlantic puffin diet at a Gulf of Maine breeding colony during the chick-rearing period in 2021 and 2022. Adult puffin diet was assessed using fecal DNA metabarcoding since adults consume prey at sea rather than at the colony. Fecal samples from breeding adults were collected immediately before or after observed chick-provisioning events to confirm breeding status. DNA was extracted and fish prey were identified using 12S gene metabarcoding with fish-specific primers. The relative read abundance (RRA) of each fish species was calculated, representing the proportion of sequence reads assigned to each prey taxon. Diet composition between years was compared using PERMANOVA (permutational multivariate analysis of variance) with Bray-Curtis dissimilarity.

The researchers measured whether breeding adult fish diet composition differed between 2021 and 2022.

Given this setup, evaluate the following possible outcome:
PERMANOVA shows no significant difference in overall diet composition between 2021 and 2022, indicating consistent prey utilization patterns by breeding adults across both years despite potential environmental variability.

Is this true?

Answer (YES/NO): NO